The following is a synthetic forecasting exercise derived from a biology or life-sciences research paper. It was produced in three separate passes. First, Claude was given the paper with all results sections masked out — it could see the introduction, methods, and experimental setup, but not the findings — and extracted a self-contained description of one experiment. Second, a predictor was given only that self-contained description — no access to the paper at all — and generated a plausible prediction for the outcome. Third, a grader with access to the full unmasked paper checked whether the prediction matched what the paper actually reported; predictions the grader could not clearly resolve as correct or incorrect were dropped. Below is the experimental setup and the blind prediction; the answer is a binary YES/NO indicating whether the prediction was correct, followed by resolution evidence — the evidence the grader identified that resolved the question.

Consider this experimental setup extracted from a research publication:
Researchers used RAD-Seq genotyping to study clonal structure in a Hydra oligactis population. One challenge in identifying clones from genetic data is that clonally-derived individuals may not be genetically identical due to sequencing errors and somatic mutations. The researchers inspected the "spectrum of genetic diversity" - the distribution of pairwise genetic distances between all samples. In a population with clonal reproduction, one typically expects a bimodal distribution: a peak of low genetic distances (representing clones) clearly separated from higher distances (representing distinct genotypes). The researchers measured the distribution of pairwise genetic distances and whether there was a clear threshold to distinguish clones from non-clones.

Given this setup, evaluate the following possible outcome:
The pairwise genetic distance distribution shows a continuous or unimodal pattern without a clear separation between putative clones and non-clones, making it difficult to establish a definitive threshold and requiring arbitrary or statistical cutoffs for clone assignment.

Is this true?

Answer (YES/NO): NO